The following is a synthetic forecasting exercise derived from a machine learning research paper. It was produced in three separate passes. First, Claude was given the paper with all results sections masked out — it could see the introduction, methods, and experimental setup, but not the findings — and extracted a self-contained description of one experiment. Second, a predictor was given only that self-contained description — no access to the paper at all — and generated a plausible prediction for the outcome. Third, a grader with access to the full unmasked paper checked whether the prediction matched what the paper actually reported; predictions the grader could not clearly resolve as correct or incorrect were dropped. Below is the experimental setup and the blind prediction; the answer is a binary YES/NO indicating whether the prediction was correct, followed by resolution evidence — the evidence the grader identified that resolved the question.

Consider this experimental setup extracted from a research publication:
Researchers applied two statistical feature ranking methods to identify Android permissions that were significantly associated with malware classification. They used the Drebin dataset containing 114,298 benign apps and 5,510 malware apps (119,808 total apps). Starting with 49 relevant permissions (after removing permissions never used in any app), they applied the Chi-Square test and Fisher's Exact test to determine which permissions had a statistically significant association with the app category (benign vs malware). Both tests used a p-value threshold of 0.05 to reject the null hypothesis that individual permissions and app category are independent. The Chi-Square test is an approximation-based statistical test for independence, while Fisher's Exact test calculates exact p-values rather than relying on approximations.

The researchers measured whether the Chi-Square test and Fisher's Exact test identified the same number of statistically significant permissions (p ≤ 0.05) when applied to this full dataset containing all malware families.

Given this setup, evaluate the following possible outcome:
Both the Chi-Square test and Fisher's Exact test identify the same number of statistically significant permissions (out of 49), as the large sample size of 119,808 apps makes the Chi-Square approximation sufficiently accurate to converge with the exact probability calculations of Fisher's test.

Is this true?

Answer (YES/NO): YES